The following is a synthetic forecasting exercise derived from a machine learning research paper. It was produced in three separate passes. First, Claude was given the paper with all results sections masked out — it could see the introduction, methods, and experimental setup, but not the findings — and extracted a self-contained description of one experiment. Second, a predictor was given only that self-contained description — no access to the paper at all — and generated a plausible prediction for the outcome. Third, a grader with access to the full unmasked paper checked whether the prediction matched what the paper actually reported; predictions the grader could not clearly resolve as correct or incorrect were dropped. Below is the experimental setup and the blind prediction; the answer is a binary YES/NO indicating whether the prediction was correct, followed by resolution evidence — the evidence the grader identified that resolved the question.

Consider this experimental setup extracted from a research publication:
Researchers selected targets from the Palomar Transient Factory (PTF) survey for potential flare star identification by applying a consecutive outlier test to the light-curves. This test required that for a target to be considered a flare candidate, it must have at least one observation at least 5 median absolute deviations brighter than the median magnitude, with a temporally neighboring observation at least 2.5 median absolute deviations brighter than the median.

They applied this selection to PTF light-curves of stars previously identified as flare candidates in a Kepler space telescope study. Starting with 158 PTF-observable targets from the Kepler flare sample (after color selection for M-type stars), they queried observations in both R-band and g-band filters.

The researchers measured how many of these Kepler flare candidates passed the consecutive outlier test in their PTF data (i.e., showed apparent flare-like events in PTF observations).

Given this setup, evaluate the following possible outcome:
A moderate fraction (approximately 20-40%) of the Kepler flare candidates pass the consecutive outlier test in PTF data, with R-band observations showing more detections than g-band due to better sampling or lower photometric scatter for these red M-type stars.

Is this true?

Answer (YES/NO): NO